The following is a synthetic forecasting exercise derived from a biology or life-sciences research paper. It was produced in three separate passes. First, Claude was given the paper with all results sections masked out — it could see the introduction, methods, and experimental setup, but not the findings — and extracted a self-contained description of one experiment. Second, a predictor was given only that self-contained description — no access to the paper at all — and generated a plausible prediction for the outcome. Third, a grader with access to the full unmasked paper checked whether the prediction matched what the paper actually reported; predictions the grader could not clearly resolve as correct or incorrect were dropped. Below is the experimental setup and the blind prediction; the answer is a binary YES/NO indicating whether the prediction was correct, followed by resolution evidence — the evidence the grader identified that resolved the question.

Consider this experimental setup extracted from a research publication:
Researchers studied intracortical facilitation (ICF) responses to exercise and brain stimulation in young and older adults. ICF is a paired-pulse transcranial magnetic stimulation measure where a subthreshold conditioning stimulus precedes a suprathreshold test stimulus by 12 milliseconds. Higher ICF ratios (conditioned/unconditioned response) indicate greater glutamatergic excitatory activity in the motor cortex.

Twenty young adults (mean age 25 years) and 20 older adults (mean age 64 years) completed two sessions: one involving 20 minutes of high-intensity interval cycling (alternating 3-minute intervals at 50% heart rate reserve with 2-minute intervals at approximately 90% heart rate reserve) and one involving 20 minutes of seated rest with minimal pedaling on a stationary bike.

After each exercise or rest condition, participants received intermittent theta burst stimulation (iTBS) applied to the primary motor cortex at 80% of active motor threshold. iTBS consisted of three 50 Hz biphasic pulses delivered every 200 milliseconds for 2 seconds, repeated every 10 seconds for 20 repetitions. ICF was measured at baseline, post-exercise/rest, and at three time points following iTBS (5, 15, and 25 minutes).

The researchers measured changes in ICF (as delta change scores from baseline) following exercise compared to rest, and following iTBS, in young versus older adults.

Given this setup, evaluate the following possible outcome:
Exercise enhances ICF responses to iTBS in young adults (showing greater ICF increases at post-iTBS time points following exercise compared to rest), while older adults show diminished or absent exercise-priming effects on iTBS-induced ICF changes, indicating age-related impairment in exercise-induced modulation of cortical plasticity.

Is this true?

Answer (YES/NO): YES